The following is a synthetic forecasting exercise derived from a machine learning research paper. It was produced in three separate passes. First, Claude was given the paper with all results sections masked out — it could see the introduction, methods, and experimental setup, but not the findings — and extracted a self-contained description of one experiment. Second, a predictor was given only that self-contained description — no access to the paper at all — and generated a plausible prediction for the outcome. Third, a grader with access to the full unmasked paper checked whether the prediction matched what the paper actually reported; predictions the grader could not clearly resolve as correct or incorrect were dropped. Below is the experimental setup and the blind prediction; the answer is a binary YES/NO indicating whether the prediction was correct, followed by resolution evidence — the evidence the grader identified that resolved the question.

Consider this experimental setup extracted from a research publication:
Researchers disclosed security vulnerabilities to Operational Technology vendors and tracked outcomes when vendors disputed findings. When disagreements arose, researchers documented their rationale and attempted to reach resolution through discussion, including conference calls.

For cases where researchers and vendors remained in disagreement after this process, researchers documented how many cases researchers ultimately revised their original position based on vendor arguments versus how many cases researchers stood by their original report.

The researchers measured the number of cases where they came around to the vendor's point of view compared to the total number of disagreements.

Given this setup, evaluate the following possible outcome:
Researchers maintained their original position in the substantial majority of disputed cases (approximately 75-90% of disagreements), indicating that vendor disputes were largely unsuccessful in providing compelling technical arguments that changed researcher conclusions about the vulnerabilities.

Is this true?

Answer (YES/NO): YES